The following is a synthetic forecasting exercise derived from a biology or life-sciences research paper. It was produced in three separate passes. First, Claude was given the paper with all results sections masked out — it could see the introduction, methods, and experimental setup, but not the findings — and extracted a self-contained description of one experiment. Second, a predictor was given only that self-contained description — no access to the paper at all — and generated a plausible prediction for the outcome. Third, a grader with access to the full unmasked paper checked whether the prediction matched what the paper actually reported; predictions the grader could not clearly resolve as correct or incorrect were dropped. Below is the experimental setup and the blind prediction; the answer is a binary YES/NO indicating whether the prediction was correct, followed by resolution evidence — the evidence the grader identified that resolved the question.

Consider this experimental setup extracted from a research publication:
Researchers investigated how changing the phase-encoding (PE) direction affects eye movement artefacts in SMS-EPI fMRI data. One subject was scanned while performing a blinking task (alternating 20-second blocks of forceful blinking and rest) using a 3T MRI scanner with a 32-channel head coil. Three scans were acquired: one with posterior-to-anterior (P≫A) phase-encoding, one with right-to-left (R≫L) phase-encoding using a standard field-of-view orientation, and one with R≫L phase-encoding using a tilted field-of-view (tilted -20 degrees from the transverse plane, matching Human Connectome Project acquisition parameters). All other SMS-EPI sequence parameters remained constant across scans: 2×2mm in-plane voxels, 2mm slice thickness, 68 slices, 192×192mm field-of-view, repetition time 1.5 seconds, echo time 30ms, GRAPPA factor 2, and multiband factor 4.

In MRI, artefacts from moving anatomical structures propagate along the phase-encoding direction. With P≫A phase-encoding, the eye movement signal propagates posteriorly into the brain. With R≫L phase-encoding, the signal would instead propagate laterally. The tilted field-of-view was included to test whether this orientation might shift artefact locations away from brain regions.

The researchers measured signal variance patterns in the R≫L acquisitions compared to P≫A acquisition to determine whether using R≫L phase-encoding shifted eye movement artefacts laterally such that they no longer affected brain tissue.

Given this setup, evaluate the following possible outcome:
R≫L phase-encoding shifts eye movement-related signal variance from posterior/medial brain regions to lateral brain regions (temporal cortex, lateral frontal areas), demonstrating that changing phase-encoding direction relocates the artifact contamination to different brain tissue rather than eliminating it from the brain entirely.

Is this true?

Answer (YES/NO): NO